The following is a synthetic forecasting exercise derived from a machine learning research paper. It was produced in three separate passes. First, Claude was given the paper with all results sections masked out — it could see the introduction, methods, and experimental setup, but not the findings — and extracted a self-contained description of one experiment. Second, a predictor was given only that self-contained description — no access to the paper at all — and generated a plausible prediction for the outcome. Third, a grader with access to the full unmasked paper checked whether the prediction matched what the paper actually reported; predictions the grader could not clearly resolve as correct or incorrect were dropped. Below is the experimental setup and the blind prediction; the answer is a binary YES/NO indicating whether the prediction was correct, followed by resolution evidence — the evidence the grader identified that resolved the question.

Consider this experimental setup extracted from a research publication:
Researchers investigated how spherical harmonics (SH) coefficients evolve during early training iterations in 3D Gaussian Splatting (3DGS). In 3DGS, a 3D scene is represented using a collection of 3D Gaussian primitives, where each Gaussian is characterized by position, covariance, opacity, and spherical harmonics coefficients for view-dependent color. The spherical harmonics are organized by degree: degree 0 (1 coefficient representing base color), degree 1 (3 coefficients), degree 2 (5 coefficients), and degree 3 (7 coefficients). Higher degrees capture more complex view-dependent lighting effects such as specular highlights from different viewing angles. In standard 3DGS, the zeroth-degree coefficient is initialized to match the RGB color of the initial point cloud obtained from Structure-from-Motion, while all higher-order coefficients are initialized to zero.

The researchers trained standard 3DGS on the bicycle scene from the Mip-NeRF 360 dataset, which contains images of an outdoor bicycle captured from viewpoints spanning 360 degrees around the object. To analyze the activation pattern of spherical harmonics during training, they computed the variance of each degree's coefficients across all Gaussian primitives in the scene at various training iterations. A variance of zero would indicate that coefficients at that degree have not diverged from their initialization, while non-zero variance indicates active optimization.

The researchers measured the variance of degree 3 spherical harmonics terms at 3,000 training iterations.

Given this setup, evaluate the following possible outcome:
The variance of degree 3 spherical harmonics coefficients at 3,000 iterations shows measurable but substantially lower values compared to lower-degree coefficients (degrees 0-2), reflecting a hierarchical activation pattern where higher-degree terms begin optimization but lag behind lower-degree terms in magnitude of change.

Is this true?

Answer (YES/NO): NO